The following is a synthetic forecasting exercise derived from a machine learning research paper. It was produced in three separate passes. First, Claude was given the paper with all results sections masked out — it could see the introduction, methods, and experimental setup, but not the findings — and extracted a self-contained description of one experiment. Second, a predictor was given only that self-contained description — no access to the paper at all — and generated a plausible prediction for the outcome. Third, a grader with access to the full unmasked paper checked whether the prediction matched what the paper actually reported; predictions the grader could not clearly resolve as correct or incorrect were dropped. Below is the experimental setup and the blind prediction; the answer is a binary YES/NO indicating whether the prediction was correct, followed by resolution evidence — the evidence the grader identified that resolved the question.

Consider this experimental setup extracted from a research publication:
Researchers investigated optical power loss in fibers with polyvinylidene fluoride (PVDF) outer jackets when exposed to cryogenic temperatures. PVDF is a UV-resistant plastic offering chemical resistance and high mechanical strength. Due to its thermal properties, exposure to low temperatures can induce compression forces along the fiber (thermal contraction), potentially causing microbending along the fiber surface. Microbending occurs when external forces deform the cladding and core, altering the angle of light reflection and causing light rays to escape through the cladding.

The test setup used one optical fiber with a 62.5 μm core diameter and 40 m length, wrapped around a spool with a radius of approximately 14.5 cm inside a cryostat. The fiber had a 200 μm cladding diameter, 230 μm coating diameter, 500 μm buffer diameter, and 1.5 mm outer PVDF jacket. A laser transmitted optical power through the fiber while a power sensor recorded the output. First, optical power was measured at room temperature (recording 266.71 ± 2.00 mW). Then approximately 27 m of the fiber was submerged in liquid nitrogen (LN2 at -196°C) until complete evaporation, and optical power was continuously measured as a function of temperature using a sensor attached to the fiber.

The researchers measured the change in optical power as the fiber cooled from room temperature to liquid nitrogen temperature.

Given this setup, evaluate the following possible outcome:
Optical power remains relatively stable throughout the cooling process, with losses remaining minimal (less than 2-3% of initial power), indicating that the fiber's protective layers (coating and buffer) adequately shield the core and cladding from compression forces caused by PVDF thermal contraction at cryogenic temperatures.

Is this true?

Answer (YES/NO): NO